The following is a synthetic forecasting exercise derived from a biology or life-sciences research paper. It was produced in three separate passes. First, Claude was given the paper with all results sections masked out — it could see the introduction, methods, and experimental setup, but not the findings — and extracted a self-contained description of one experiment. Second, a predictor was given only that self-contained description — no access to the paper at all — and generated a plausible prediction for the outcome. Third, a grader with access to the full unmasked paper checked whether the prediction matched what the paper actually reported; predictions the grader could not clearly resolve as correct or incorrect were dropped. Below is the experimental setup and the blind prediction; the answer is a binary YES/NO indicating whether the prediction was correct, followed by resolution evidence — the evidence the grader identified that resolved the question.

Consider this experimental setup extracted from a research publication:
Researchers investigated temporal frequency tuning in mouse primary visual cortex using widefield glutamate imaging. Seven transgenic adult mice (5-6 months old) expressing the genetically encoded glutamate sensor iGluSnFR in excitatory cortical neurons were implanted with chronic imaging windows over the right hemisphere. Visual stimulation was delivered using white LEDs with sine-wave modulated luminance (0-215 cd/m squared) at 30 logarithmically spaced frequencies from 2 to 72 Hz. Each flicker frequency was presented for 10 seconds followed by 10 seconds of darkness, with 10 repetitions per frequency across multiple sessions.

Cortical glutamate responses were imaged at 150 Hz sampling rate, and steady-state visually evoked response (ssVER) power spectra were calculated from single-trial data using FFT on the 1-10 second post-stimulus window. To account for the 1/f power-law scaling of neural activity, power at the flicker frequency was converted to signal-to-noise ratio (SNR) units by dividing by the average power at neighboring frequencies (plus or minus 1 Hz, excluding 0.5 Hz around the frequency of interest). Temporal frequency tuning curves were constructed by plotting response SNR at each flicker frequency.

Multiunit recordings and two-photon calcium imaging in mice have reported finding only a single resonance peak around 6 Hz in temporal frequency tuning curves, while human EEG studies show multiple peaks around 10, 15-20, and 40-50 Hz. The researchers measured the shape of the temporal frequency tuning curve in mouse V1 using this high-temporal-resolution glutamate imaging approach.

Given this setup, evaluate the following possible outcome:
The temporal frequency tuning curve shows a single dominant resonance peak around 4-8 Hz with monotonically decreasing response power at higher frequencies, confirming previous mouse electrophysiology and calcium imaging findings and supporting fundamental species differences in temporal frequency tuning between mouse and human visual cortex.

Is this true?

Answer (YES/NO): NO